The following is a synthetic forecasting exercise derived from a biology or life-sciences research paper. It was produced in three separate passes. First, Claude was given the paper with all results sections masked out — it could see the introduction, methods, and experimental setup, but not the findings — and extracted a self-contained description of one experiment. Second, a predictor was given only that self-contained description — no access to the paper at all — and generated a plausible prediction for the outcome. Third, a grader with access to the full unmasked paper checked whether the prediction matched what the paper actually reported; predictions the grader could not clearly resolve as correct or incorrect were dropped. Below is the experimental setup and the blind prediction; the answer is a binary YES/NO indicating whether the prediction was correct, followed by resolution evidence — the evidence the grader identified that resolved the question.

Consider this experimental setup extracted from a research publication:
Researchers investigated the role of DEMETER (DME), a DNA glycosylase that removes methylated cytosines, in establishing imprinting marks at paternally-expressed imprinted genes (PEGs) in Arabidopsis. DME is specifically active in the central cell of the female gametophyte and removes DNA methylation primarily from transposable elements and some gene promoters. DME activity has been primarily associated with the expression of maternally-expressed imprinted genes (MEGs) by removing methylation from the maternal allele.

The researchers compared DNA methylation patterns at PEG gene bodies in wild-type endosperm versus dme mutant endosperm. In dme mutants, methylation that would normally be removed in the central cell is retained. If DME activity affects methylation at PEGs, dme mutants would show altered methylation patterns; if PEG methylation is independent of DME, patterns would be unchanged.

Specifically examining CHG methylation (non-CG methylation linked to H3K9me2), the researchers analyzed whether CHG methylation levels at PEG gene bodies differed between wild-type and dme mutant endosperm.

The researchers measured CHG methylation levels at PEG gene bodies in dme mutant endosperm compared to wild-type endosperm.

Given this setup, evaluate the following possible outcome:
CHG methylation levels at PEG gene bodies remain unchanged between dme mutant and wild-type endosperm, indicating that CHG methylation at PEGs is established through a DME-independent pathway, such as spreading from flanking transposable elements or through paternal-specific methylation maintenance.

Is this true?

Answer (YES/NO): NO